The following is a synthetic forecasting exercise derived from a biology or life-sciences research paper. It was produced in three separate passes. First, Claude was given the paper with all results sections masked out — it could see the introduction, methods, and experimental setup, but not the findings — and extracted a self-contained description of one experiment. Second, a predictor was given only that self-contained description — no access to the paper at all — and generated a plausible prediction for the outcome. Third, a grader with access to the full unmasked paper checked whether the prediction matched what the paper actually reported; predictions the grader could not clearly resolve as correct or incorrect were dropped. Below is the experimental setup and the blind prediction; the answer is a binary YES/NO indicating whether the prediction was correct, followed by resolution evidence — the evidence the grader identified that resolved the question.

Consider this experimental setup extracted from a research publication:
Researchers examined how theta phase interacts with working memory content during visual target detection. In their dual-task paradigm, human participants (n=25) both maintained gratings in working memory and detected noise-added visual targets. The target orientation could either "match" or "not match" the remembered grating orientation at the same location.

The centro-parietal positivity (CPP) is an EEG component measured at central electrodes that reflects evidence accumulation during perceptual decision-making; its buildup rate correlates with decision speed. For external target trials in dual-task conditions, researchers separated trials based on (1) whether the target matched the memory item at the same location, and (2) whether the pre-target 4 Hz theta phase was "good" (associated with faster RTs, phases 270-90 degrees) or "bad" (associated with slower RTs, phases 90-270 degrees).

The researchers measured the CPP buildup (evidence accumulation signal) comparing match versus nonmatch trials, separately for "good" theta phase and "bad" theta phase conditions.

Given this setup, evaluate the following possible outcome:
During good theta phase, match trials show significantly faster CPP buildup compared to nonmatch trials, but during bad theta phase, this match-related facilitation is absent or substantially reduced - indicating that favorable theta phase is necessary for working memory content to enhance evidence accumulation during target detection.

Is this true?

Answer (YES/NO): NO